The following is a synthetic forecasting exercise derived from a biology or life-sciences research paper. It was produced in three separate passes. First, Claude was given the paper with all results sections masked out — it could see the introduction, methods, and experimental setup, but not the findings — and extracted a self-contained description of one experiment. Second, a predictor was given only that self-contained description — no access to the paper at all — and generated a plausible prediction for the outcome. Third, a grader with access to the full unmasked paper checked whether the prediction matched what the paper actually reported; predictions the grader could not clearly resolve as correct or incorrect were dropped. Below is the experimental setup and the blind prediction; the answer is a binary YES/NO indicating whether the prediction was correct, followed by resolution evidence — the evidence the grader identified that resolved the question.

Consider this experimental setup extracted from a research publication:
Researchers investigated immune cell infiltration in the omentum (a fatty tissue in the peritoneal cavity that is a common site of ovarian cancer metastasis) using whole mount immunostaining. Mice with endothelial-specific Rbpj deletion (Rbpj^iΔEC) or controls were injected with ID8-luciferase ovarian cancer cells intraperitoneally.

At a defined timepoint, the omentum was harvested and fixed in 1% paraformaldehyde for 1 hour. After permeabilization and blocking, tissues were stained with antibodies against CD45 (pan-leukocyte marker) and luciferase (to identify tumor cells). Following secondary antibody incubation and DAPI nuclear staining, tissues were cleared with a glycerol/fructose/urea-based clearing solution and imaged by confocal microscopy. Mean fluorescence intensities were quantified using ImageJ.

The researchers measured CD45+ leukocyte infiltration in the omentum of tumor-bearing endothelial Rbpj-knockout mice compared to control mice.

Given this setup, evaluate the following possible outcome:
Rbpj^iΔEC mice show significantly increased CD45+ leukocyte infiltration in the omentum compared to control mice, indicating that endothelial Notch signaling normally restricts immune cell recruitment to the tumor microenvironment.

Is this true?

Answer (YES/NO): NO